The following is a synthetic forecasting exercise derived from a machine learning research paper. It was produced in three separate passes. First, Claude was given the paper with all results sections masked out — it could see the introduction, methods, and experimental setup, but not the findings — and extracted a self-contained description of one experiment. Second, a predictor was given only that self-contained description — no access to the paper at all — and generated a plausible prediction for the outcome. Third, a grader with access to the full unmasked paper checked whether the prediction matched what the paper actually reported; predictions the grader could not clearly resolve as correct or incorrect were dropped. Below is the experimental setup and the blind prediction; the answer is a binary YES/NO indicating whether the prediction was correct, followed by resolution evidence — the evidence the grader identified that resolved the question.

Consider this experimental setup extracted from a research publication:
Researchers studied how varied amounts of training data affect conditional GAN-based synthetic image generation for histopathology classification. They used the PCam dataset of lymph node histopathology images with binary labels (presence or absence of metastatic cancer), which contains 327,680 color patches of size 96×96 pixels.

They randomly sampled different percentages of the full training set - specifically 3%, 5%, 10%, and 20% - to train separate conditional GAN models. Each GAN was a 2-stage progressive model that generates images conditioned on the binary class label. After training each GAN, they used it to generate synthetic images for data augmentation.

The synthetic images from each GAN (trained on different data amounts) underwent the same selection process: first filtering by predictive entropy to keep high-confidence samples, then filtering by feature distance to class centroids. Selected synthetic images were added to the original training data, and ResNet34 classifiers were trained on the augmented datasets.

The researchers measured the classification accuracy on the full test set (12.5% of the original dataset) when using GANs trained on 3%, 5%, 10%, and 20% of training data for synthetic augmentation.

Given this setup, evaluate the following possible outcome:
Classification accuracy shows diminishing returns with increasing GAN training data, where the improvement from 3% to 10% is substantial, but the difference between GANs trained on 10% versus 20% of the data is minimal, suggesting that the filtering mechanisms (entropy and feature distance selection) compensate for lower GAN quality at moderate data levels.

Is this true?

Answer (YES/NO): NO